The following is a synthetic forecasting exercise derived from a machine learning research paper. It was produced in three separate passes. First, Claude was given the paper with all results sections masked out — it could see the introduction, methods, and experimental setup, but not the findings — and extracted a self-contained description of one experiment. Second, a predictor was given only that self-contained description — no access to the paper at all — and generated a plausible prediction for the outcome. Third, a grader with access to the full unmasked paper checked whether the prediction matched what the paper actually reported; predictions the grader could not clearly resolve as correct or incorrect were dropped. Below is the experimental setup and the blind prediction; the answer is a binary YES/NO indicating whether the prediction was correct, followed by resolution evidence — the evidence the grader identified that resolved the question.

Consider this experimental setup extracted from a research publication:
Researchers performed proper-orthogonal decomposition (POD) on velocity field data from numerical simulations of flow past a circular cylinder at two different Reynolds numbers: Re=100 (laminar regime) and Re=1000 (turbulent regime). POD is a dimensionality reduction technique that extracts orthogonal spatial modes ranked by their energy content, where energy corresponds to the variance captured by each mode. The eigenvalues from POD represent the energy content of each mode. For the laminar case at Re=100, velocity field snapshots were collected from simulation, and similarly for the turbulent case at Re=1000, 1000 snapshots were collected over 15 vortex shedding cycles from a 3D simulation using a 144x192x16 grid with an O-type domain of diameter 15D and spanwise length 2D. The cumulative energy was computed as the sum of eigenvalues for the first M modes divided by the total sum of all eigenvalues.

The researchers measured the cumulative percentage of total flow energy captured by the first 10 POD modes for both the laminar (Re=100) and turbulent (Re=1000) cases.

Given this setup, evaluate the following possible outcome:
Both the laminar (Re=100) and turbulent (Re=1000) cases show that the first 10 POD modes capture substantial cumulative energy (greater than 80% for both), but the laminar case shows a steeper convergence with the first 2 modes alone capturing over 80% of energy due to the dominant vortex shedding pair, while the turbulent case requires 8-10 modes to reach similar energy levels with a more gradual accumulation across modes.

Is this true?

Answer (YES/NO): NO